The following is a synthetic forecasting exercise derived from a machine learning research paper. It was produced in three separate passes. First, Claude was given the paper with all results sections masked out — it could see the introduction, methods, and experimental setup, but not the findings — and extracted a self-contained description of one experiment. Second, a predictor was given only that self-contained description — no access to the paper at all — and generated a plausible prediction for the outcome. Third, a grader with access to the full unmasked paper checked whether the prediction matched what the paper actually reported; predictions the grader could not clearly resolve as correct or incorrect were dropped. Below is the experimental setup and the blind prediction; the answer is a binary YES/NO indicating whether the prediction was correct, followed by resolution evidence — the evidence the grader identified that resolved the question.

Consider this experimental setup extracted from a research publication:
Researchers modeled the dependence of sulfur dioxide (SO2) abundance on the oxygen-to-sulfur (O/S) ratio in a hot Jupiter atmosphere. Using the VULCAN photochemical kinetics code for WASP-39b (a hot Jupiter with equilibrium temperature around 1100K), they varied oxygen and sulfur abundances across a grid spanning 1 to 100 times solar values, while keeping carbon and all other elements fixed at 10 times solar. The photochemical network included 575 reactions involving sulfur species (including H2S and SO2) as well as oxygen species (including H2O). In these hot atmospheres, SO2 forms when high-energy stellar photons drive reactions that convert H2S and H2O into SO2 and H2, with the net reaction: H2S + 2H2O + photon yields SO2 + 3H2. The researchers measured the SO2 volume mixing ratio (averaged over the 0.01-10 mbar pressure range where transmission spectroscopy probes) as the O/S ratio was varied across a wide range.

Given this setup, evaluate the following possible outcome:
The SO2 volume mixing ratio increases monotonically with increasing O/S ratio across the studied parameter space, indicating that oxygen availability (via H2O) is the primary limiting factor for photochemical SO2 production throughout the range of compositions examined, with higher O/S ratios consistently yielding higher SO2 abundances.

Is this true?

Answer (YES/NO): NO